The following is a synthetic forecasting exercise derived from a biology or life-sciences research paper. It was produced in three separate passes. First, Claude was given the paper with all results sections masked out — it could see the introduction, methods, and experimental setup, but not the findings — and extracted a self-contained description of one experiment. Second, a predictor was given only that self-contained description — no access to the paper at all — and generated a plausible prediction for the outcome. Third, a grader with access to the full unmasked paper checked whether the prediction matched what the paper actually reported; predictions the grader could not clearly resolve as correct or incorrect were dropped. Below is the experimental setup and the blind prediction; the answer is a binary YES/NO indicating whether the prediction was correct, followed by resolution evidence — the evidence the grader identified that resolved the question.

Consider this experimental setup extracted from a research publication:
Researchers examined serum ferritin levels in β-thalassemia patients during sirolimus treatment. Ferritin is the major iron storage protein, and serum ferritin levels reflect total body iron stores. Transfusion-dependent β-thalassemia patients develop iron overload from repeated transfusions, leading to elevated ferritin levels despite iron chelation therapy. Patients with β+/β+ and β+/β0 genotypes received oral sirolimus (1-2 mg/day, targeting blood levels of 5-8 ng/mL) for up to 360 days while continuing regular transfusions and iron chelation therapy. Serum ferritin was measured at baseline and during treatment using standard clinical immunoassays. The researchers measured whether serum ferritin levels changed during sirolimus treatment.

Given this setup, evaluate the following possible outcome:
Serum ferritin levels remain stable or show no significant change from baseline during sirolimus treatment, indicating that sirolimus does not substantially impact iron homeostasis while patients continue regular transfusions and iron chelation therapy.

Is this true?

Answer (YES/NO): NO